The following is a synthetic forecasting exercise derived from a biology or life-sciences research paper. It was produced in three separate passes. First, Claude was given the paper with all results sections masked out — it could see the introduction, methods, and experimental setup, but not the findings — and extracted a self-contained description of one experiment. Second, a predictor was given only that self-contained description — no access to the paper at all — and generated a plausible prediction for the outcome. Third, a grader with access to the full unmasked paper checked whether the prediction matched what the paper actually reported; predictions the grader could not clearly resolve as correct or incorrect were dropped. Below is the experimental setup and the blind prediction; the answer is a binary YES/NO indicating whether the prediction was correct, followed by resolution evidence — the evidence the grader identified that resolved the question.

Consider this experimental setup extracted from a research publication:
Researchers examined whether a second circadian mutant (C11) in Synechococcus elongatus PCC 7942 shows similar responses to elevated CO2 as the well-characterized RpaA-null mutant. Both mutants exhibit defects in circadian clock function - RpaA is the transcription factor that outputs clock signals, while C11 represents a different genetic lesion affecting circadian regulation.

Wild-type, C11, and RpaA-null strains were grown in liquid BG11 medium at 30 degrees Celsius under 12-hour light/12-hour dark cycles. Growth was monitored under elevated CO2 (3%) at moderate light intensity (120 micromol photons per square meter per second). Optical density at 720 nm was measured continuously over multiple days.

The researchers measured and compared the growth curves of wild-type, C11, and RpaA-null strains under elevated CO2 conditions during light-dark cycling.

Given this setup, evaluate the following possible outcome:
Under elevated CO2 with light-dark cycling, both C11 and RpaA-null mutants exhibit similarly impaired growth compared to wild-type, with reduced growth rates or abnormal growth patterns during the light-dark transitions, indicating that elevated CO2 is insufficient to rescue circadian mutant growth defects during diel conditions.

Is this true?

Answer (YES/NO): NO